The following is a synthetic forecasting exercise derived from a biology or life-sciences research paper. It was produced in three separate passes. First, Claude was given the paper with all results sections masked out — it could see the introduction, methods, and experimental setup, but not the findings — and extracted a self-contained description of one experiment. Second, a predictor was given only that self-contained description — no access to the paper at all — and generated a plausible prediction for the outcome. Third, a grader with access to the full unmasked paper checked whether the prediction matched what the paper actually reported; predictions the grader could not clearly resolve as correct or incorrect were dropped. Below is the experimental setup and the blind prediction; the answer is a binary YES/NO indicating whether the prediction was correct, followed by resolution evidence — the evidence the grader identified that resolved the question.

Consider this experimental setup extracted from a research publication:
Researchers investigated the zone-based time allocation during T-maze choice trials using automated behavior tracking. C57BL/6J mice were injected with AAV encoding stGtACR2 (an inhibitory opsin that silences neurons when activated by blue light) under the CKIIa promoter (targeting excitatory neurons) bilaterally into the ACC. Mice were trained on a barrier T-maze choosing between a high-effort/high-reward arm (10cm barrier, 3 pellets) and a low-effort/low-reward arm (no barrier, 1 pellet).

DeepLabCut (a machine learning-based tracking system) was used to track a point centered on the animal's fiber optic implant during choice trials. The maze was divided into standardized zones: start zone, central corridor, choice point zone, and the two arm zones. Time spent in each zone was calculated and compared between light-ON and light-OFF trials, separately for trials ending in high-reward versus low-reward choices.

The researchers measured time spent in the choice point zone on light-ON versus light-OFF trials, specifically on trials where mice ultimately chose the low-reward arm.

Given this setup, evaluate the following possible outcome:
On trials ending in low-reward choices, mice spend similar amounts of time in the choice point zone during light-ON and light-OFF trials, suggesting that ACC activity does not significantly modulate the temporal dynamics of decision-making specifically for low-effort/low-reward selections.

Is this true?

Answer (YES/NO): YES